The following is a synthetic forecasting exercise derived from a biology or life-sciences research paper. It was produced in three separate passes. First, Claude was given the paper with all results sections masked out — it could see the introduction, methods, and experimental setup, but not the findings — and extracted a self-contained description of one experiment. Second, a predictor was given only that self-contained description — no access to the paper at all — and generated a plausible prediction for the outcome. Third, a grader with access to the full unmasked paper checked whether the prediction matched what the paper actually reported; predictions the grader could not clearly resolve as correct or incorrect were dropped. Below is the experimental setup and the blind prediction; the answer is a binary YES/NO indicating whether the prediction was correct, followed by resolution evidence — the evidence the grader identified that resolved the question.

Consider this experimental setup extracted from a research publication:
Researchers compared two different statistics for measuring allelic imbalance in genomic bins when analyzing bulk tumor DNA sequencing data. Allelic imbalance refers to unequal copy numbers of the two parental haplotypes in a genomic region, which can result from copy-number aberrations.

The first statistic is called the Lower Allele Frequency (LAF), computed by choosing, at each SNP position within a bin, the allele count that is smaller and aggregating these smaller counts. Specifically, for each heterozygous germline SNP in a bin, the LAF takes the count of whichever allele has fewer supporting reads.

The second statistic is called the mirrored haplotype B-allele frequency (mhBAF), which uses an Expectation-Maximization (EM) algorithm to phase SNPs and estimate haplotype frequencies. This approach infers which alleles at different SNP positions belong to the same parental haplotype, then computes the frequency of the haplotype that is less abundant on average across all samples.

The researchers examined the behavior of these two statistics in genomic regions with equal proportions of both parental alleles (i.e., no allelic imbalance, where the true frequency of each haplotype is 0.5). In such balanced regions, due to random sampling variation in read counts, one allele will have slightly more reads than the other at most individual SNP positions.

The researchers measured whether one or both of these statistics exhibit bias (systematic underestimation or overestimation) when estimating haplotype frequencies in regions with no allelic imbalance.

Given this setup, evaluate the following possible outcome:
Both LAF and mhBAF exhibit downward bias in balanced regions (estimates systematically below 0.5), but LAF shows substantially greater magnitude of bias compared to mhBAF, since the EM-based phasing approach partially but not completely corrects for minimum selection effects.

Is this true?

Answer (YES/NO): YES